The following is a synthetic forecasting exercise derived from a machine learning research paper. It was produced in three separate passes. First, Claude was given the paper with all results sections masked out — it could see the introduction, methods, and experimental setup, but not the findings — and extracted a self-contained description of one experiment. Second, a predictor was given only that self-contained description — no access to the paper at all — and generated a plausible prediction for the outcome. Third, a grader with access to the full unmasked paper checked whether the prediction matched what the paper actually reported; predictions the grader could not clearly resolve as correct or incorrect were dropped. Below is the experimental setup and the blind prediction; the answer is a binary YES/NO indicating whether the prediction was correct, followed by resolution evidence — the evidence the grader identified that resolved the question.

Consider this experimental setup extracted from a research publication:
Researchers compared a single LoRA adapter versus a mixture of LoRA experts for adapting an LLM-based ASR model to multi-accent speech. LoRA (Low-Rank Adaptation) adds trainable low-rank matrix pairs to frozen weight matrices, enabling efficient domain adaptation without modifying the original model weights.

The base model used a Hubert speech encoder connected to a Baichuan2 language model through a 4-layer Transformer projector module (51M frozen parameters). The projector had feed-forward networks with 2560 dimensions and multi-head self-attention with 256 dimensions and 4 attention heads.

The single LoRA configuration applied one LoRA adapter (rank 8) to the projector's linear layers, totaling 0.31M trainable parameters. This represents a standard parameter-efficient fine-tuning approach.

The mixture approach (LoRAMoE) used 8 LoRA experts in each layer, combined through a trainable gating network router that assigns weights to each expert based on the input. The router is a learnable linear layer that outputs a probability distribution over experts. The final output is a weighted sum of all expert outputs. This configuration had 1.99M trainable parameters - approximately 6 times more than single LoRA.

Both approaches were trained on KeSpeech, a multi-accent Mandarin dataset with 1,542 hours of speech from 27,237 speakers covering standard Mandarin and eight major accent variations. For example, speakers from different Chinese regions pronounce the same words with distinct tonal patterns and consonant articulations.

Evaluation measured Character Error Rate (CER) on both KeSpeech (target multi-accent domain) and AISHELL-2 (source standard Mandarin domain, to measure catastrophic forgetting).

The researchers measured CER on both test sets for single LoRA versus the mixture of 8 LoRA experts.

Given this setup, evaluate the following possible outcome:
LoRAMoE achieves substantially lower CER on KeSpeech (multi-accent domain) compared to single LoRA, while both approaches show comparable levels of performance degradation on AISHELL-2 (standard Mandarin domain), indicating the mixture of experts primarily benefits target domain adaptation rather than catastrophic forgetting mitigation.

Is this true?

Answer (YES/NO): NO